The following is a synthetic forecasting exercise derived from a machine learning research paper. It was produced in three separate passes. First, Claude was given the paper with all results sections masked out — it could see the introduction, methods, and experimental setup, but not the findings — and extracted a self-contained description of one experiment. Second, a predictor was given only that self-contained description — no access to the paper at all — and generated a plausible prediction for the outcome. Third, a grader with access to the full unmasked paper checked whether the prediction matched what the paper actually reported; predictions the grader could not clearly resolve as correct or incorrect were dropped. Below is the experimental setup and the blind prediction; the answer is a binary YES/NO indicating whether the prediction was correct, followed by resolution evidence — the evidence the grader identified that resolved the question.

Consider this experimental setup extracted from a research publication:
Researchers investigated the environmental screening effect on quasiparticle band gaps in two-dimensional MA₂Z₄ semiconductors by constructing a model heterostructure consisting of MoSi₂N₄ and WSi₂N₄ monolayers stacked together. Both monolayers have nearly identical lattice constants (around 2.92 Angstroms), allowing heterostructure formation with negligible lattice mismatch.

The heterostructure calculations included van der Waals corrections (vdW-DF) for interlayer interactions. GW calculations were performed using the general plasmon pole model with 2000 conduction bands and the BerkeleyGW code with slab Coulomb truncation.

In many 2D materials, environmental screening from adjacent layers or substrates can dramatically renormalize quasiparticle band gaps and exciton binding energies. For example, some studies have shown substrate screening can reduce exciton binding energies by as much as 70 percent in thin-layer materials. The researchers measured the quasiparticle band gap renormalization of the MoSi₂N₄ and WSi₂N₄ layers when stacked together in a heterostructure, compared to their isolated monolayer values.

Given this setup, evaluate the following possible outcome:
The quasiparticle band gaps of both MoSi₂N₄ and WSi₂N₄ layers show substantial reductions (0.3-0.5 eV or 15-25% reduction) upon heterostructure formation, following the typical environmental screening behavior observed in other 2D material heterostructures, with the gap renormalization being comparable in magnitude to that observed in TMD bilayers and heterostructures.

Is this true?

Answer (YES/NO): NO